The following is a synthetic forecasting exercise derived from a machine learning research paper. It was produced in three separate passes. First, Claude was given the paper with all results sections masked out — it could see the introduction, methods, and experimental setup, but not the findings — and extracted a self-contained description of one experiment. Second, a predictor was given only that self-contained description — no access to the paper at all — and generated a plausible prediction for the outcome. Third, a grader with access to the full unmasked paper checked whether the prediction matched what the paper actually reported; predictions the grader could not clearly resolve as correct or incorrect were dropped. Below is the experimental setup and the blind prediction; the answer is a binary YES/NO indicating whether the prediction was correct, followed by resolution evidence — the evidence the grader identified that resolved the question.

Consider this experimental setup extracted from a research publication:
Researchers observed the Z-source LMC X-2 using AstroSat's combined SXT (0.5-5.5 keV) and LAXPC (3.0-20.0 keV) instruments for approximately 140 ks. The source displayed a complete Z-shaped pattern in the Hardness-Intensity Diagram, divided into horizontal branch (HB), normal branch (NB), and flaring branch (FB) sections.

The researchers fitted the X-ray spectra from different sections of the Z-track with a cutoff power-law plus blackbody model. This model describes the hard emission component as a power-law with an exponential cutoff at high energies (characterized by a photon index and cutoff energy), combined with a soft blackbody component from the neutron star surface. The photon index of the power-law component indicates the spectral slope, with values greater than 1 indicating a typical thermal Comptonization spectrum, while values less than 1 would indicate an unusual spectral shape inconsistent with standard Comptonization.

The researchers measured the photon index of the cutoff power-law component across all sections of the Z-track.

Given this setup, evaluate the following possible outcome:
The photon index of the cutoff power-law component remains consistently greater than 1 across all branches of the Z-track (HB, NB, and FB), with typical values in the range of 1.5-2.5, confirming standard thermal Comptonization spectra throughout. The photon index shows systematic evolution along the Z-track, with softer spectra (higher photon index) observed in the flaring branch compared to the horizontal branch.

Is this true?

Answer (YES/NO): NO